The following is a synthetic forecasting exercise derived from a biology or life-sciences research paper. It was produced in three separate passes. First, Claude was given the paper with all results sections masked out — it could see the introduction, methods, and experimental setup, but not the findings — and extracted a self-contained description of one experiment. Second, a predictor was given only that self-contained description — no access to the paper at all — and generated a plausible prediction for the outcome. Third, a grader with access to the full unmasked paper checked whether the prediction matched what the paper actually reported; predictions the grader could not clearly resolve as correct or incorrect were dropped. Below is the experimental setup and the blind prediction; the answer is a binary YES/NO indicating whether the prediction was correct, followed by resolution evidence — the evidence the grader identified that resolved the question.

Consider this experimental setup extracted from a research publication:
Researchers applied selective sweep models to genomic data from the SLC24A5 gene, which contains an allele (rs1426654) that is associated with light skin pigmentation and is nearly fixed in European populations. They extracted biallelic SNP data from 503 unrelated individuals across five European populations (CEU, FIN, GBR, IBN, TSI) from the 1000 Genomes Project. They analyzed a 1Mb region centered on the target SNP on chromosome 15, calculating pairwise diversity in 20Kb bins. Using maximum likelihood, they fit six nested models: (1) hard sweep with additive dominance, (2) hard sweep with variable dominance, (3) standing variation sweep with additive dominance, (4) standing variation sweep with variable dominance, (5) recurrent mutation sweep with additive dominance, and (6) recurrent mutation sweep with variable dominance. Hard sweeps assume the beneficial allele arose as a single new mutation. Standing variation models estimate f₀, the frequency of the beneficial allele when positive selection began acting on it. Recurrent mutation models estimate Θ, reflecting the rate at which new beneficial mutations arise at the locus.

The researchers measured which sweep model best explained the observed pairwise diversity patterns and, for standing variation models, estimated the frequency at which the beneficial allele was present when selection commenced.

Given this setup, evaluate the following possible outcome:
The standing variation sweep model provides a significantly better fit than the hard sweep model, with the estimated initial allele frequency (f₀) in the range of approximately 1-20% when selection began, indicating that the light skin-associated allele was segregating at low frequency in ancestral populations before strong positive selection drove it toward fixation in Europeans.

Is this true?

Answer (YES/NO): NO